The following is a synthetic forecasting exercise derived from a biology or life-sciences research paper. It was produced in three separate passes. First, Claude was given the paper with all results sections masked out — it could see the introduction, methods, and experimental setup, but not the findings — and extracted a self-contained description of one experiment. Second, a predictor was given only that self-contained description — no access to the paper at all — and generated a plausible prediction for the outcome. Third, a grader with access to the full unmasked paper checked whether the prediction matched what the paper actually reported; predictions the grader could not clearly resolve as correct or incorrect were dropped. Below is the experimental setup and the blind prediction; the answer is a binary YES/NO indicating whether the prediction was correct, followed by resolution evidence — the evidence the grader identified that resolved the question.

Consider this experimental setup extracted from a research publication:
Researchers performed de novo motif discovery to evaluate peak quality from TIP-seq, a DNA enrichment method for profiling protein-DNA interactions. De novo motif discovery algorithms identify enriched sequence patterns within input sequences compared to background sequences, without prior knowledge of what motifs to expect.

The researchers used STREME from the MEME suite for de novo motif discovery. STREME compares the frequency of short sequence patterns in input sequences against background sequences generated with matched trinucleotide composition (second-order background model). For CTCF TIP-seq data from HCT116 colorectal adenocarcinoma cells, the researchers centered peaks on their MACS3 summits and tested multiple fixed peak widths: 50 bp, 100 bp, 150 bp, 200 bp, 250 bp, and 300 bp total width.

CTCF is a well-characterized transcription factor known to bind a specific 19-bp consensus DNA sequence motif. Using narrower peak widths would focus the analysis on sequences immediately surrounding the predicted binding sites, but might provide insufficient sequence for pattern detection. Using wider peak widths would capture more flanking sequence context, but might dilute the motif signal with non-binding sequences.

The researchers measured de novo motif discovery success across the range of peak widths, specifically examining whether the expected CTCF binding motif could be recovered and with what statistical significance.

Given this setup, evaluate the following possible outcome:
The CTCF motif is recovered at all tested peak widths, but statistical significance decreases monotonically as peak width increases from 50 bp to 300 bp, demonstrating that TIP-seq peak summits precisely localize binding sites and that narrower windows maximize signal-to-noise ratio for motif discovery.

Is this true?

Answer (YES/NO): NO